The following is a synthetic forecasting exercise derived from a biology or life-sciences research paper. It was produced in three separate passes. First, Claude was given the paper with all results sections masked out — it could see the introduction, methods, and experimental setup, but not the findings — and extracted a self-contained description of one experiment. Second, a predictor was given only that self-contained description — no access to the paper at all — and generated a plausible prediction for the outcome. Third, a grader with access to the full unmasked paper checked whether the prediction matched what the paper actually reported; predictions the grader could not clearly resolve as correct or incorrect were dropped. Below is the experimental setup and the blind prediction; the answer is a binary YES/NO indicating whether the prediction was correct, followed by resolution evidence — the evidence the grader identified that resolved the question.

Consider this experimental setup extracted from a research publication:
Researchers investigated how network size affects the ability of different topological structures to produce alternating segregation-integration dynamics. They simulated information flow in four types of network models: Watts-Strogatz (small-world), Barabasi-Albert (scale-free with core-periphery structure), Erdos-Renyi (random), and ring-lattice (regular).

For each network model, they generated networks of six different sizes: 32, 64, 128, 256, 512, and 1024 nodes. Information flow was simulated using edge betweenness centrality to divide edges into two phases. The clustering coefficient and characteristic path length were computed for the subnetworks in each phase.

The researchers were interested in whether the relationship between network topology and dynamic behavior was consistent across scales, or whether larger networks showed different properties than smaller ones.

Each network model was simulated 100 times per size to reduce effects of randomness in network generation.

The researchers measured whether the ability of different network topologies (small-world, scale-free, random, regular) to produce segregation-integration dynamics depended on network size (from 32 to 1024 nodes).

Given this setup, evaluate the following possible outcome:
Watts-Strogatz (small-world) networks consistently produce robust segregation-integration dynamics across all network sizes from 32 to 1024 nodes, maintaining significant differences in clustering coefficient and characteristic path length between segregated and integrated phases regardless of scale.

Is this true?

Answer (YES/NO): NO